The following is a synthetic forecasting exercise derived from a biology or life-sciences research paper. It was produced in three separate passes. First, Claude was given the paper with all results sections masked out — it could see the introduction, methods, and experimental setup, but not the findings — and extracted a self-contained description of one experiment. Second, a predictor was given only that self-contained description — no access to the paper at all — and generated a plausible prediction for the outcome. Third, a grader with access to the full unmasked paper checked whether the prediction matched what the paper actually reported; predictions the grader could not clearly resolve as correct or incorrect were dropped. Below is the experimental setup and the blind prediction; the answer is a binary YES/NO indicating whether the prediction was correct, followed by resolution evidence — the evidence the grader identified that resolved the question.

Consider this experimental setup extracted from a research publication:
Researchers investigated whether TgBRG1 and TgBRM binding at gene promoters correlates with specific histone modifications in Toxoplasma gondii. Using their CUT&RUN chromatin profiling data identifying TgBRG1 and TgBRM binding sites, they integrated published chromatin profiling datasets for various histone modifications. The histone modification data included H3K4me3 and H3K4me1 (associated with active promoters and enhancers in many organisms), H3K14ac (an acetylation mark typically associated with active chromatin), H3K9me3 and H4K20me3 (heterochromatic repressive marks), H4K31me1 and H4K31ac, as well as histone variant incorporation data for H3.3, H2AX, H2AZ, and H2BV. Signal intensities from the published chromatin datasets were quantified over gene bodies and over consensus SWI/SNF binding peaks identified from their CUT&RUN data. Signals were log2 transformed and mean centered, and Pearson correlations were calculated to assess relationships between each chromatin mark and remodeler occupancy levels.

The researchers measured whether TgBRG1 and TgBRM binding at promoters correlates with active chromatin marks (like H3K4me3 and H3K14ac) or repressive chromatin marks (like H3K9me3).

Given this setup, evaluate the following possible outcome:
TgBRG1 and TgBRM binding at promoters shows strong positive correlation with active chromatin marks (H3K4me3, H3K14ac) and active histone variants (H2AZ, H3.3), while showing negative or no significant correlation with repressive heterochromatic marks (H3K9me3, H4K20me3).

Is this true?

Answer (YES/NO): NO